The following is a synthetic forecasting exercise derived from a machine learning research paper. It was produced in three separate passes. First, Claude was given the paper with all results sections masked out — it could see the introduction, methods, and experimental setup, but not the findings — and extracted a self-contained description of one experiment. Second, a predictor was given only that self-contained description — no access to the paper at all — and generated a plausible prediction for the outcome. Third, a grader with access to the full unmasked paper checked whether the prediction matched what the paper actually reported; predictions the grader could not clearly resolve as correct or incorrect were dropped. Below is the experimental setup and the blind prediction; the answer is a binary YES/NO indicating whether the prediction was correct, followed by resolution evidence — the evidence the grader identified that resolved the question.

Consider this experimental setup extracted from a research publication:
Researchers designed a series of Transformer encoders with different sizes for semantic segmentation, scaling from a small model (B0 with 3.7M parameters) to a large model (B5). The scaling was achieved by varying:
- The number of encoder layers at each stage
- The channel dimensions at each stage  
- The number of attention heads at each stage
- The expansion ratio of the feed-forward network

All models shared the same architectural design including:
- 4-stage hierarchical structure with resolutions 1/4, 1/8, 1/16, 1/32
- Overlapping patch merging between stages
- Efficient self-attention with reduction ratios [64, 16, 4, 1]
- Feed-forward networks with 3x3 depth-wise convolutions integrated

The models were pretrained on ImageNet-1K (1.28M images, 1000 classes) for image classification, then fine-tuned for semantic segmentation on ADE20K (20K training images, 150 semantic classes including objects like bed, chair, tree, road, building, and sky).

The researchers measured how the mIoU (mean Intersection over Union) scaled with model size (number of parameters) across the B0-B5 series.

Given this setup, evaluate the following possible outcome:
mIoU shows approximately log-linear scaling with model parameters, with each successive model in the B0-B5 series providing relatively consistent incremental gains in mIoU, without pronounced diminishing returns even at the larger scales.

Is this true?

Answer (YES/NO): NO